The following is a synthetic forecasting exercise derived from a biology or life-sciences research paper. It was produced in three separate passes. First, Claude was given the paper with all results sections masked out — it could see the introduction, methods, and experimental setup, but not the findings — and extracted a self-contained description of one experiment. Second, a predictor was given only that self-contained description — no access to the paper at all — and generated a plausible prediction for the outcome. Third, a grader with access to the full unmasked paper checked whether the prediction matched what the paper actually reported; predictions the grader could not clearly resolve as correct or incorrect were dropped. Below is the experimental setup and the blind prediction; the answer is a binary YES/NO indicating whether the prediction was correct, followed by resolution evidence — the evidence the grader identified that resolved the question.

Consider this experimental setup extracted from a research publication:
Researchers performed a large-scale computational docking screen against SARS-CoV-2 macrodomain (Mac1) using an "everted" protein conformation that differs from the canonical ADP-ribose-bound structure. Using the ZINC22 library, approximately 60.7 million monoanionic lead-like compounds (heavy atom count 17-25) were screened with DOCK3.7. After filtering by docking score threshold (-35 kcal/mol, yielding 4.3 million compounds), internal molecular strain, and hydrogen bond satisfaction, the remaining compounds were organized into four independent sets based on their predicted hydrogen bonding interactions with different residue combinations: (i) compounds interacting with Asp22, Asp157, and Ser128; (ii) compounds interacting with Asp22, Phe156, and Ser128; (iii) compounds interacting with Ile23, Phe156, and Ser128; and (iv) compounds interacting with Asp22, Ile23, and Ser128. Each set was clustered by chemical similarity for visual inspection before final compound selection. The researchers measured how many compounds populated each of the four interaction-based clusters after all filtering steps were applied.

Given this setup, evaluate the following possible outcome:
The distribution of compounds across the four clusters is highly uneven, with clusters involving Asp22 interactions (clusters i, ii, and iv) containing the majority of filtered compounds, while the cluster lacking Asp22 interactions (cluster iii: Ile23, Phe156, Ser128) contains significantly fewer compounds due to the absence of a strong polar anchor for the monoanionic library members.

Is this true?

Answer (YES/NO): NO